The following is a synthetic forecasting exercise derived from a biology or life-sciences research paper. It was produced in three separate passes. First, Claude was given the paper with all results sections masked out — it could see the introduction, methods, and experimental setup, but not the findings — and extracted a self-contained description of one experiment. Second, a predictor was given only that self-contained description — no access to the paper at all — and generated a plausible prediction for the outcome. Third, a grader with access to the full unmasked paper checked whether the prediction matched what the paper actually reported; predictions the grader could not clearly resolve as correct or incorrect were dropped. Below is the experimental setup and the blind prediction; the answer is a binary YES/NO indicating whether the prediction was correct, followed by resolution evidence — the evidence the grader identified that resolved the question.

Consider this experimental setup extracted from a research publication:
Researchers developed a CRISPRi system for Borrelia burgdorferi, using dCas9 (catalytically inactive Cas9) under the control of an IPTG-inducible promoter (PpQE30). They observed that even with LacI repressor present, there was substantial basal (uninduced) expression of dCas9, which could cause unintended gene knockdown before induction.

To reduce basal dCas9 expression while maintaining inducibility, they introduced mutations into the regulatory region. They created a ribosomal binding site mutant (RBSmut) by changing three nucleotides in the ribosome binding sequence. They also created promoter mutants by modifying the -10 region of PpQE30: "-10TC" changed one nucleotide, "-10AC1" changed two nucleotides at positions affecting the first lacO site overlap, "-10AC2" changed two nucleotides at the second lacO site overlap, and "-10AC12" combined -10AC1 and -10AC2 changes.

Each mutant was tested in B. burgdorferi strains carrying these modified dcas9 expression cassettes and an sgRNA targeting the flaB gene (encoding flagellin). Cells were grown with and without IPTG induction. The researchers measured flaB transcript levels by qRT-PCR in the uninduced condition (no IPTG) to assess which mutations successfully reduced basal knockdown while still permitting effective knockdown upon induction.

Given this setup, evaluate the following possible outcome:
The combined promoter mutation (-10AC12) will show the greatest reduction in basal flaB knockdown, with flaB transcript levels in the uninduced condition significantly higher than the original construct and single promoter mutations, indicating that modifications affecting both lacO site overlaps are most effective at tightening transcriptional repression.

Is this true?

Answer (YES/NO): NO